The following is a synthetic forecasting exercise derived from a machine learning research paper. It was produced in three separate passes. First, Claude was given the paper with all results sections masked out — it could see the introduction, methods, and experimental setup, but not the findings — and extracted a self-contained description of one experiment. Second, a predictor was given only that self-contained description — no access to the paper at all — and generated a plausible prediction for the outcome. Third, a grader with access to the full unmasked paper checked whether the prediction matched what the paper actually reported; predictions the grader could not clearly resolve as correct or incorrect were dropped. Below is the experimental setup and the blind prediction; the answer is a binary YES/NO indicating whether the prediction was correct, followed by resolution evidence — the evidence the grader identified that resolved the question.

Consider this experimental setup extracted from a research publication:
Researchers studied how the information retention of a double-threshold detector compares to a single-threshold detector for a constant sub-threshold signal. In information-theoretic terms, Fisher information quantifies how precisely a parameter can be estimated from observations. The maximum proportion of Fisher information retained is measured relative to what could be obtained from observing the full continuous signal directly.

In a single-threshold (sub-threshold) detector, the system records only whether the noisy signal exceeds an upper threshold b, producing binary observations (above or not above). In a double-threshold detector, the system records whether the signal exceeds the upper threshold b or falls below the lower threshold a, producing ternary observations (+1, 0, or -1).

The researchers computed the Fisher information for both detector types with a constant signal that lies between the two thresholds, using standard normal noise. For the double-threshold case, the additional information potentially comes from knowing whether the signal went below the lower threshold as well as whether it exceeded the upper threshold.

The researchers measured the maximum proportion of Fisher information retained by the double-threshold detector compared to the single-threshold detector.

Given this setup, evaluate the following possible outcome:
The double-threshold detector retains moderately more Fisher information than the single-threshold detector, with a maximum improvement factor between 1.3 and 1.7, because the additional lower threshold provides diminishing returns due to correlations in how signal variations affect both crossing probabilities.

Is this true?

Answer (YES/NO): NO